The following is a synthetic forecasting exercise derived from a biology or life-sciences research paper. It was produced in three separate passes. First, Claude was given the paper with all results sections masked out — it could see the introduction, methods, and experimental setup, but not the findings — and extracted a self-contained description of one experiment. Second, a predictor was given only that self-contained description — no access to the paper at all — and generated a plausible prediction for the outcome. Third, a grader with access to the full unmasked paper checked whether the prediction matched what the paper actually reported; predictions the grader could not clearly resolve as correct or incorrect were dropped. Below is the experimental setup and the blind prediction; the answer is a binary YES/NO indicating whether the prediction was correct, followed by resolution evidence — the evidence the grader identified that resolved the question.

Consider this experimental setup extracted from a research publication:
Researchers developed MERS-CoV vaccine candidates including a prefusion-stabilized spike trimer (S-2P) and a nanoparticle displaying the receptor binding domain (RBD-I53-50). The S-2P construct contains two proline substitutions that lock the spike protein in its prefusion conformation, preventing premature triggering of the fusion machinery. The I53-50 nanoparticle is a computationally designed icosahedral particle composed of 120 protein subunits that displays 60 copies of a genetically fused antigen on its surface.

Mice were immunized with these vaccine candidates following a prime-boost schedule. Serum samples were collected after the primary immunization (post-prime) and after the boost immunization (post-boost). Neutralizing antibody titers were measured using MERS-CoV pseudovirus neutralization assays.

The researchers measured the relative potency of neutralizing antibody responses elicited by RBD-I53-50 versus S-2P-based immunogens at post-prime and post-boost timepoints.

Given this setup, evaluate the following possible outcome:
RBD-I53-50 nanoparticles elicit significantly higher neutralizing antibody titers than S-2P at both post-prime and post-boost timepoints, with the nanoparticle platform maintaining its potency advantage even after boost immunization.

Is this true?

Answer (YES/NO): NO